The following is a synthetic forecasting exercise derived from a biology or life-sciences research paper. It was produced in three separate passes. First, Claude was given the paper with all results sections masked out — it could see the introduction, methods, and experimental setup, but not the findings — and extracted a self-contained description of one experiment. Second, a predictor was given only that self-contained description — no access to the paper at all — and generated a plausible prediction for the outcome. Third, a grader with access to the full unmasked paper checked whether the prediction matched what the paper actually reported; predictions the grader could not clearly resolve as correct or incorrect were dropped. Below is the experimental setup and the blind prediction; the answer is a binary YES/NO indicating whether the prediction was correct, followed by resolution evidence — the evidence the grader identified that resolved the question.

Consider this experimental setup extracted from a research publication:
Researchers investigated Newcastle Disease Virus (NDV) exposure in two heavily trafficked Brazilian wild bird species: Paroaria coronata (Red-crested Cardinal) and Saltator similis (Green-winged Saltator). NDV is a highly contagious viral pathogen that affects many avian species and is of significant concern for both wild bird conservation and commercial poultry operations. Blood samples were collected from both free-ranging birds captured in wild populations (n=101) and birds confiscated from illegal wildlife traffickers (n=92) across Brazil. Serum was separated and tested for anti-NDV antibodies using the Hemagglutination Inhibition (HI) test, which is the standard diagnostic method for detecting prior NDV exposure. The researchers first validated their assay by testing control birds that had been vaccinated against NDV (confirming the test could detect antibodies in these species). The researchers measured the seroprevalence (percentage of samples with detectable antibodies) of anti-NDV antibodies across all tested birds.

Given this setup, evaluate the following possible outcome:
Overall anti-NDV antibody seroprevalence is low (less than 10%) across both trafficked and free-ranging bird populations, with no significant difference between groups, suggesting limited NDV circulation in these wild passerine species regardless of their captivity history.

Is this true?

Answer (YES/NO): YES